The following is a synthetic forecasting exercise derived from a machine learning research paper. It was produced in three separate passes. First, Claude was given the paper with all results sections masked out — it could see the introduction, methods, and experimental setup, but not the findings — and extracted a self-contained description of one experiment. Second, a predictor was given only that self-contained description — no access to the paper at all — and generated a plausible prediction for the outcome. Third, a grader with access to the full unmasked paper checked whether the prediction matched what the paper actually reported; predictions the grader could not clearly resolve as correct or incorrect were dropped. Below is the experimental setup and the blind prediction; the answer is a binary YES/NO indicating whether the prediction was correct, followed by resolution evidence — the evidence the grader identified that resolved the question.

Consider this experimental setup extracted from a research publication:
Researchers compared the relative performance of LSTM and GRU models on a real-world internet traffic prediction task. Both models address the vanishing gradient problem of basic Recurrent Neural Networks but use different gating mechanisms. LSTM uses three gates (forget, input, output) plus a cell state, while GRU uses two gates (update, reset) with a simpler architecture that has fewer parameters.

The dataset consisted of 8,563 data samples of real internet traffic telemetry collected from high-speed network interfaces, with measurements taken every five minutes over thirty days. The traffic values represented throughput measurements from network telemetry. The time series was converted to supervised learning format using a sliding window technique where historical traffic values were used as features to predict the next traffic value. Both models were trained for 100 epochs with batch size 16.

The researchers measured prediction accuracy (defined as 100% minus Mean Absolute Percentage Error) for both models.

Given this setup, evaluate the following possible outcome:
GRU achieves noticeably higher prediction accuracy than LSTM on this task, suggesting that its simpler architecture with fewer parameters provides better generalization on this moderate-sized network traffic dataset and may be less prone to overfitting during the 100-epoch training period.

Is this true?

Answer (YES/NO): NO